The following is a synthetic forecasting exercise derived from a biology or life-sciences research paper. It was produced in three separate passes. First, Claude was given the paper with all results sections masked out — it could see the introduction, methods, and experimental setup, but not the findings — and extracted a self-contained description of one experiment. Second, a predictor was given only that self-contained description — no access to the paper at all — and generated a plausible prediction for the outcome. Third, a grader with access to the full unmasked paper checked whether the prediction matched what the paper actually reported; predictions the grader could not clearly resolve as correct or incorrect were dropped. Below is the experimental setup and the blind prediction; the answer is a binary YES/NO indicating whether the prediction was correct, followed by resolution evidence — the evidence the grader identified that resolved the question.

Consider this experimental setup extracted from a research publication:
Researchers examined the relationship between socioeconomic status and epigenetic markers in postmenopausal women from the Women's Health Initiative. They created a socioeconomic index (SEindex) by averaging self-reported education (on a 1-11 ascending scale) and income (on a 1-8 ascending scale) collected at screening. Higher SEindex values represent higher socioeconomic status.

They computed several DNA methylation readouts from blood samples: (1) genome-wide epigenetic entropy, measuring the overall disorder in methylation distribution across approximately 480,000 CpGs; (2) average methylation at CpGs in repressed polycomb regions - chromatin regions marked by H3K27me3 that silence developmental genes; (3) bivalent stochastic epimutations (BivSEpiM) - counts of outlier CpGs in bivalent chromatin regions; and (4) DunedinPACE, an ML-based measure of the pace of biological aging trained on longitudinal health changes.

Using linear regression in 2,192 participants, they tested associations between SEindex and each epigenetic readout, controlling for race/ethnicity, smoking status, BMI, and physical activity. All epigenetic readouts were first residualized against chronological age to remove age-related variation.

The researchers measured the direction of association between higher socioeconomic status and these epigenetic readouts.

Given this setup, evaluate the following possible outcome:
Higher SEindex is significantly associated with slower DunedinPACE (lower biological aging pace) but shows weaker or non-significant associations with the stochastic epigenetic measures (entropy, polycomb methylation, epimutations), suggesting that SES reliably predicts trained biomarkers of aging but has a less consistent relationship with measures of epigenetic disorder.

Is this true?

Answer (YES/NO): NO